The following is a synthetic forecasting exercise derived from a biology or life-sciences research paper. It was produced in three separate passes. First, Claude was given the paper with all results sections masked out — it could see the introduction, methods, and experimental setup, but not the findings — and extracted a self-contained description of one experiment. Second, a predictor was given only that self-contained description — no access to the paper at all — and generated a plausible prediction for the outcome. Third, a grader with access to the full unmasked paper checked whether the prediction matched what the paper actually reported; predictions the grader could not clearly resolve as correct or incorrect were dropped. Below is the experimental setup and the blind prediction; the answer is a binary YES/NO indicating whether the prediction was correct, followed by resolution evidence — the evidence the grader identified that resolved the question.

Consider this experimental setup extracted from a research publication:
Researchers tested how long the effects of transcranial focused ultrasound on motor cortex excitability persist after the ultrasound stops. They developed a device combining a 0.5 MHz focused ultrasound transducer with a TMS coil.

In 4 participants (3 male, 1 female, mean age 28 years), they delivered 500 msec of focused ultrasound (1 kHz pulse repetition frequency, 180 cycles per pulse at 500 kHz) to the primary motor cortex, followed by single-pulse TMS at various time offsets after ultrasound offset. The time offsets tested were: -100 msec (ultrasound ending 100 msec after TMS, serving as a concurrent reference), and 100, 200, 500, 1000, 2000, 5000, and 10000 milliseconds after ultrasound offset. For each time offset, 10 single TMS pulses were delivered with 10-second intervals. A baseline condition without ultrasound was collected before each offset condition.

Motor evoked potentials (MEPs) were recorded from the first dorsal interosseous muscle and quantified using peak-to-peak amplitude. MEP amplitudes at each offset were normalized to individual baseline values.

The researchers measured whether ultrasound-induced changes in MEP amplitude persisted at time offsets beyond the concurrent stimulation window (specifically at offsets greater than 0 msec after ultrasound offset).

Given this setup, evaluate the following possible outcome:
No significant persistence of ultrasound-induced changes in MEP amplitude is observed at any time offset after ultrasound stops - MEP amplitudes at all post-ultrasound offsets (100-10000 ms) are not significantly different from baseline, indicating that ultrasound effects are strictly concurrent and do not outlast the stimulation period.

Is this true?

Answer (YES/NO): YES